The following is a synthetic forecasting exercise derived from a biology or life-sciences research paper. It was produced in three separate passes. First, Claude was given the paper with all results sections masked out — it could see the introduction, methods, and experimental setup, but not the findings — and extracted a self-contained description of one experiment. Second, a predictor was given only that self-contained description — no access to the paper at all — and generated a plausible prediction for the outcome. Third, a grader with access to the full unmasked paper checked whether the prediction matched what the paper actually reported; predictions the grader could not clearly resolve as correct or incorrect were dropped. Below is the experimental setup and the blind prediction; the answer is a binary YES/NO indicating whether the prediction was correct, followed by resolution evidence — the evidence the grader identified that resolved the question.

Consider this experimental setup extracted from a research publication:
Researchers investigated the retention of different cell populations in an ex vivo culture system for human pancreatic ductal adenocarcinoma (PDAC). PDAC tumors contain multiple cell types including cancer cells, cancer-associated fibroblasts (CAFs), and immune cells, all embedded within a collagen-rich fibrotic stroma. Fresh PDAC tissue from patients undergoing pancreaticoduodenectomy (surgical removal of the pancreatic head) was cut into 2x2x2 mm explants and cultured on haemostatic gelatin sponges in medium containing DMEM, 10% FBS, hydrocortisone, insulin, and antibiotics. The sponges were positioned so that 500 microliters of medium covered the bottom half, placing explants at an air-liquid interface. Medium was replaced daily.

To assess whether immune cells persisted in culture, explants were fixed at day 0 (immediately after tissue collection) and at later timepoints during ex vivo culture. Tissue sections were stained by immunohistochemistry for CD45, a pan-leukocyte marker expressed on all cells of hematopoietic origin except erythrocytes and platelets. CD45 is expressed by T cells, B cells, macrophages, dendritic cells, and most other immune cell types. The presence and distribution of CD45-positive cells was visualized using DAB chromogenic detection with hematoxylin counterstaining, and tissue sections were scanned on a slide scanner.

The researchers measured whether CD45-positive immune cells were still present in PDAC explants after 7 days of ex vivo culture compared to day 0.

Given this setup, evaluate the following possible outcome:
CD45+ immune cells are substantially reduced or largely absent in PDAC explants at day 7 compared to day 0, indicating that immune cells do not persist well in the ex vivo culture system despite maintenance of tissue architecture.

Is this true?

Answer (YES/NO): YES